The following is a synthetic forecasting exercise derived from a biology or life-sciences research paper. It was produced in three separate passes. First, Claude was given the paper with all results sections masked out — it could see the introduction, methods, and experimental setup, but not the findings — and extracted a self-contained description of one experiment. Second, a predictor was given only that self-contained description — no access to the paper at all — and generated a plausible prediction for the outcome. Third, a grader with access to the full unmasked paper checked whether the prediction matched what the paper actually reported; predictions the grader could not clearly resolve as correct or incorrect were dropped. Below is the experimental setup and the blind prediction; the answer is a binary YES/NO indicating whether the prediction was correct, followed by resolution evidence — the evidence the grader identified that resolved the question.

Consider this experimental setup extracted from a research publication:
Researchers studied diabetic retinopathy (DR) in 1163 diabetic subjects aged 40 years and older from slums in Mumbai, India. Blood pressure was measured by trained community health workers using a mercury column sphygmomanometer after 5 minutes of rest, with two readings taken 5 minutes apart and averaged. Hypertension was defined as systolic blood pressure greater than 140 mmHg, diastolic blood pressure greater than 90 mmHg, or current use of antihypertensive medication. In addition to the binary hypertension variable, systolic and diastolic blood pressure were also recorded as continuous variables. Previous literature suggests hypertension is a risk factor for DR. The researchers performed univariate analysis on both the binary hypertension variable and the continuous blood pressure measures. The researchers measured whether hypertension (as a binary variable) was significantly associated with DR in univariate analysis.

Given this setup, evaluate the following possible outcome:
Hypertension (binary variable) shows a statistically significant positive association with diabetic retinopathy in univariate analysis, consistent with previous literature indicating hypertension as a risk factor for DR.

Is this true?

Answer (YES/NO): NO